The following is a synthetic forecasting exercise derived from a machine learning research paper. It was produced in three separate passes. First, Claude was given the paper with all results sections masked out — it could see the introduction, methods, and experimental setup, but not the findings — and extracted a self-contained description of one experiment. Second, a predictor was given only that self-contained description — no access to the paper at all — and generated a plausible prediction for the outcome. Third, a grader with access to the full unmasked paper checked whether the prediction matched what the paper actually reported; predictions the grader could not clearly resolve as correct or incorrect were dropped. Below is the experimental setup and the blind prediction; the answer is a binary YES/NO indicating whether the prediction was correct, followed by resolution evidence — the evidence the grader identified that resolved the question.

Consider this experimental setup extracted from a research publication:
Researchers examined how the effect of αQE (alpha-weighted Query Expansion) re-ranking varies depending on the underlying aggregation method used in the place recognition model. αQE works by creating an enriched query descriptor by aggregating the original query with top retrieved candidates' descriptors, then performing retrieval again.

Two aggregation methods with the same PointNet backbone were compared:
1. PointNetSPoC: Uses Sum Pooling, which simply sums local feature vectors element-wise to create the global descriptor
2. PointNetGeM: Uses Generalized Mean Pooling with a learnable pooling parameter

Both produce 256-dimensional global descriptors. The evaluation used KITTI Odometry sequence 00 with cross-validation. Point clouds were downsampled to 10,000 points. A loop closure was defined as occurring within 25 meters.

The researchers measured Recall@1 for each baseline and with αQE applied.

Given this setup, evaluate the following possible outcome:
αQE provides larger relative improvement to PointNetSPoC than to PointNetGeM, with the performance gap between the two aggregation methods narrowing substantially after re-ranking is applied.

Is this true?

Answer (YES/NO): NO